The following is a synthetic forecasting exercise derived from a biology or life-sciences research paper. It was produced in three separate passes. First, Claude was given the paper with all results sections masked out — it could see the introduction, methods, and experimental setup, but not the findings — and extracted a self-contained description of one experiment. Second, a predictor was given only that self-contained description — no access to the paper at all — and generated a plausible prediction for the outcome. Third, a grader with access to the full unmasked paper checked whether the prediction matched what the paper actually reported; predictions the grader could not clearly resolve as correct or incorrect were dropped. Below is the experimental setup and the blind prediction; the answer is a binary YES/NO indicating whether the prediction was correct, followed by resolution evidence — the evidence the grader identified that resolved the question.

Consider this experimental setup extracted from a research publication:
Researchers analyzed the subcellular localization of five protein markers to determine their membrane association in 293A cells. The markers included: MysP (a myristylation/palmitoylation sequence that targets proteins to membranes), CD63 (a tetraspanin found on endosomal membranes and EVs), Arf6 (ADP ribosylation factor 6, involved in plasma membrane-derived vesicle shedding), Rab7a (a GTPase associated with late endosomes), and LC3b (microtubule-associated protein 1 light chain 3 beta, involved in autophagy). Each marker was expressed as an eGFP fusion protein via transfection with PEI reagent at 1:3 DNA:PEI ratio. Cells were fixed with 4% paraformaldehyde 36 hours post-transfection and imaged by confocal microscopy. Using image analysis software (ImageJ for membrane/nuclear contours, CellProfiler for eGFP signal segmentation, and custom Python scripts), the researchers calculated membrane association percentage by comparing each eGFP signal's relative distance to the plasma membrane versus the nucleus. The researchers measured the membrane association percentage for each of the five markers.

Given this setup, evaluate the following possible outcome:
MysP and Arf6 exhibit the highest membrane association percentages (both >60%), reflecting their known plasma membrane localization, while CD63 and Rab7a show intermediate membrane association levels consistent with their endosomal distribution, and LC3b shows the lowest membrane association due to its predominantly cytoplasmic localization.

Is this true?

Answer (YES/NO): NO